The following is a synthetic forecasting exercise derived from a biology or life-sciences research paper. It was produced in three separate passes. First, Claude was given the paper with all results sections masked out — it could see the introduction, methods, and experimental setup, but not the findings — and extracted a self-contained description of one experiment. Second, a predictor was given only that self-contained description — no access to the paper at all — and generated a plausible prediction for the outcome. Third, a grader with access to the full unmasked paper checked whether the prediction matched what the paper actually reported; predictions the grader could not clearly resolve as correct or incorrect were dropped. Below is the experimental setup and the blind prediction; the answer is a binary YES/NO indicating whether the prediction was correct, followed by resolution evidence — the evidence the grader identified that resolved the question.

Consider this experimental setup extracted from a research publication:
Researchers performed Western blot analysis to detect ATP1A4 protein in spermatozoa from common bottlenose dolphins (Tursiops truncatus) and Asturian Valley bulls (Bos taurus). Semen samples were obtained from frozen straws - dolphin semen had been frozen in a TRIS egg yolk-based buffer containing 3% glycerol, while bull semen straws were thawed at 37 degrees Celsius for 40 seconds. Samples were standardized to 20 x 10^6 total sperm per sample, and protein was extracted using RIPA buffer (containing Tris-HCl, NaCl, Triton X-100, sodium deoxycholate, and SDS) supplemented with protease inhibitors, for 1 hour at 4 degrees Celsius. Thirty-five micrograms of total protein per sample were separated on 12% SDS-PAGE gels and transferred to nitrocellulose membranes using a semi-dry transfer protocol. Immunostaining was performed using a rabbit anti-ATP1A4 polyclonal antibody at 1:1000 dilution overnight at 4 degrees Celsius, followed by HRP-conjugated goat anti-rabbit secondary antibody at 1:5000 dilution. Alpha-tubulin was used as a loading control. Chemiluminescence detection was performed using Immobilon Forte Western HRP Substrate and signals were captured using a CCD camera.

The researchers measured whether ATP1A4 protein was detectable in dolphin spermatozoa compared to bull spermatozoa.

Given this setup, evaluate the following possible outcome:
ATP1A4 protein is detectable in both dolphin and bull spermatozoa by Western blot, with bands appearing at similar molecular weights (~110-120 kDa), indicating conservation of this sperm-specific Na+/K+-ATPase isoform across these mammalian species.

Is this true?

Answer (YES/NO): NO